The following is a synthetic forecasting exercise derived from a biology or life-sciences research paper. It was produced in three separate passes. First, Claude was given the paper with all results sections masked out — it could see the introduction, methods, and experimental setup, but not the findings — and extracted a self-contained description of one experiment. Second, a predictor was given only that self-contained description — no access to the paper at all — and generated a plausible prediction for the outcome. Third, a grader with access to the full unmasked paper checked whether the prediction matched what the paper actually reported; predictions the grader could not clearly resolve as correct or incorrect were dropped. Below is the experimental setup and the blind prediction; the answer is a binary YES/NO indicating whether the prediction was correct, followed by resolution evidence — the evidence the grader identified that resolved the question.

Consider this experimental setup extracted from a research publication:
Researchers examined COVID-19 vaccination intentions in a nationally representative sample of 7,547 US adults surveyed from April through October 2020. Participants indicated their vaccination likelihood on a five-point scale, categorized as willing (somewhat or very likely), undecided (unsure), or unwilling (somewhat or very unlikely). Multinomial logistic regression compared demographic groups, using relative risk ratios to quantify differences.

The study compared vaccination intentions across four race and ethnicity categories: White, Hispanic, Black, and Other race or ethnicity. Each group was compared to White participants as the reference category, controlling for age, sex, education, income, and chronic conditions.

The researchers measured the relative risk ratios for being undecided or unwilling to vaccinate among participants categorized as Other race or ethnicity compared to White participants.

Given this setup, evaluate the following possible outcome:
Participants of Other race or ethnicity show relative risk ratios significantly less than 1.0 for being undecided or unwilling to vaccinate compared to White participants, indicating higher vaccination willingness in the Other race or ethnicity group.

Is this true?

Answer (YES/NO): YES